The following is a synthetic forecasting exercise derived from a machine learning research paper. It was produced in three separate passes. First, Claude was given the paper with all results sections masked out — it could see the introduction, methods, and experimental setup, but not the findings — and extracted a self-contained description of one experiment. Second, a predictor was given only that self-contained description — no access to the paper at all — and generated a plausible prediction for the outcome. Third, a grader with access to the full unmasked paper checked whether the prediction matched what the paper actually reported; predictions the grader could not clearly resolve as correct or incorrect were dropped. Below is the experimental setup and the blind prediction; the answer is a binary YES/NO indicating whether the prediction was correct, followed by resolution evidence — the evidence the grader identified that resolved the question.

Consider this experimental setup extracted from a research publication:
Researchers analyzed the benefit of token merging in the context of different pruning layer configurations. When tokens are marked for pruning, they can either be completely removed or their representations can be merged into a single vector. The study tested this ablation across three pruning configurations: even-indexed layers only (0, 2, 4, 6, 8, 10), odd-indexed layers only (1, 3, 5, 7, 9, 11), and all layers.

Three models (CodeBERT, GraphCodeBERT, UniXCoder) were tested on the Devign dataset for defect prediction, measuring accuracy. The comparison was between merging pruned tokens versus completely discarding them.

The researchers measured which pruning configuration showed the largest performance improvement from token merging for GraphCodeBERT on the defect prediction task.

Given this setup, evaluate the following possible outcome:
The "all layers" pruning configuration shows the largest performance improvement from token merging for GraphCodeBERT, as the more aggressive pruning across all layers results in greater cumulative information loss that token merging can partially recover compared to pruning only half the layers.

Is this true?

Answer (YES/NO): NO